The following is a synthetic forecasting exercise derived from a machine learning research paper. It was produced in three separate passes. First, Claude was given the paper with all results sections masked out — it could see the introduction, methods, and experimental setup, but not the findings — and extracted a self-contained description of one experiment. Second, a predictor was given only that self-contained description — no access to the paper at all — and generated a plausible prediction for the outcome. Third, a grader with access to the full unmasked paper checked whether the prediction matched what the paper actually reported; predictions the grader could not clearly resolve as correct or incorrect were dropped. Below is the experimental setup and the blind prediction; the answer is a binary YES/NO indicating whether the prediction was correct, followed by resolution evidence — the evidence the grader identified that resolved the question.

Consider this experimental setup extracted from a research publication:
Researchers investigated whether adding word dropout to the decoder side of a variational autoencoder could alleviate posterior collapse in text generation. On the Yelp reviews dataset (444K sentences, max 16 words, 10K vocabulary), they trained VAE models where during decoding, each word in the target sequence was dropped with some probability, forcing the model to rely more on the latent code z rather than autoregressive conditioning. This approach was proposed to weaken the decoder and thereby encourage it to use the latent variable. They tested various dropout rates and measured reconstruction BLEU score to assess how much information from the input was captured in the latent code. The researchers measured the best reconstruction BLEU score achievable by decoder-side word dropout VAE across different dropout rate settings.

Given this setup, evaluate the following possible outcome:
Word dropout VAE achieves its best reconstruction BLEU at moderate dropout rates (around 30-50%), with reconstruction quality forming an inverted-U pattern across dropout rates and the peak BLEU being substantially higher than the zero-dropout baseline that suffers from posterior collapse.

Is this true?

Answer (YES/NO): NO